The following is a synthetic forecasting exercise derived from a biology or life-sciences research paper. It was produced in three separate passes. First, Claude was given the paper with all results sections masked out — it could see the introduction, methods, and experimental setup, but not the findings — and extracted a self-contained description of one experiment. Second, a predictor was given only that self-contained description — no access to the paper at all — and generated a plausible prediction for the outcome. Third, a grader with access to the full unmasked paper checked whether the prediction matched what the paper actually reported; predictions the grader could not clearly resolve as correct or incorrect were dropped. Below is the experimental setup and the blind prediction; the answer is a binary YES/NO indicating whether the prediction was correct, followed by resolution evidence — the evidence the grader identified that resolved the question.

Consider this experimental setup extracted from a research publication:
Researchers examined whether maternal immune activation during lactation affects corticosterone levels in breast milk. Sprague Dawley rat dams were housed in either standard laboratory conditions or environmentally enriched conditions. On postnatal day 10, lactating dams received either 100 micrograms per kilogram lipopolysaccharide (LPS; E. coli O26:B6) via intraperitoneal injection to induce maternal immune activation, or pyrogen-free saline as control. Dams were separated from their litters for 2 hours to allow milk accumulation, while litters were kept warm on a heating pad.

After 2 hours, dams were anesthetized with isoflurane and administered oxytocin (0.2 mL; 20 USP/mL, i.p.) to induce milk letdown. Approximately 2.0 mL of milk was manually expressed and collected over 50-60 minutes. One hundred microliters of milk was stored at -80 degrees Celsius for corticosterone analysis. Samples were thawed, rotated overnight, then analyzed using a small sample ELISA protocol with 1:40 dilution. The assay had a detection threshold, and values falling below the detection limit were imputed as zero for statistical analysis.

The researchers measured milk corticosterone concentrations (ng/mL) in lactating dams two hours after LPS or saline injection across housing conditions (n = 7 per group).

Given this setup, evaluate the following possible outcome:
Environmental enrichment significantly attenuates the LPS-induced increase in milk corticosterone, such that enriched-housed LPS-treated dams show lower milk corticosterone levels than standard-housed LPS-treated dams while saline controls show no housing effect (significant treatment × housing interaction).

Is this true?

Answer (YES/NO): NO